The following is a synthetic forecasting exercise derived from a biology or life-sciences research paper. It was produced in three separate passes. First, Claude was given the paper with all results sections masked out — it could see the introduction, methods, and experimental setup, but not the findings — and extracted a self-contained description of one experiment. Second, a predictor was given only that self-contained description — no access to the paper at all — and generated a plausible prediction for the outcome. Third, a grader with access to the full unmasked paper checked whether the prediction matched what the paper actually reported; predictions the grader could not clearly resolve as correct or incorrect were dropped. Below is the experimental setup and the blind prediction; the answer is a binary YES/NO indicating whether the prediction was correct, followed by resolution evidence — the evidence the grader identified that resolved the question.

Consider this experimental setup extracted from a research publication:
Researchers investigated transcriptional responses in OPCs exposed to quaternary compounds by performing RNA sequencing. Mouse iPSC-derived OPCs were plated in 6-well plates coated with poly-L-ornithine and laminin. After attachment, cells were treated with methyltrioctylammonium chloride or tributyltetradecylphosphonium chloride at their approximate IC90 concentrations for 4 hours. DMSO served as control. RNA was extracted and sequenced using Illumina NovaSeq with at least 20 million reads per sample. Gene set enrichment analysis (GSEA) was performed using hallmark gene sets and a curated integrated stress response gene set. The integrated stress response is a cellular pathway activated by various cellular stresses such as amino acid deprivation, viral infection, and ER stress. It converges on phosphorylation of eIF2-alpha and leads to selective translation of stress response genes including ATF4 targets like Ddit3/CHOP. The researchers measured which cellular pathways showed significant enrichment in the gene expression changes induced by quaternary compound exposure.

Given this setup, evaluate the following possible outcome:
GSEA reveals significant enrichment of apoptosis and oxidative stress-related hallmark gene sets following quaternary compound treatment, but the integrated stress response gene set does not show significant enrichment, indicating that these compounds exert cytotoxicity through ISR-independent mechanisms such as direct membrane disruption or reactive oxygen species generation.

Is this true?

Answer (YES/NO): NO